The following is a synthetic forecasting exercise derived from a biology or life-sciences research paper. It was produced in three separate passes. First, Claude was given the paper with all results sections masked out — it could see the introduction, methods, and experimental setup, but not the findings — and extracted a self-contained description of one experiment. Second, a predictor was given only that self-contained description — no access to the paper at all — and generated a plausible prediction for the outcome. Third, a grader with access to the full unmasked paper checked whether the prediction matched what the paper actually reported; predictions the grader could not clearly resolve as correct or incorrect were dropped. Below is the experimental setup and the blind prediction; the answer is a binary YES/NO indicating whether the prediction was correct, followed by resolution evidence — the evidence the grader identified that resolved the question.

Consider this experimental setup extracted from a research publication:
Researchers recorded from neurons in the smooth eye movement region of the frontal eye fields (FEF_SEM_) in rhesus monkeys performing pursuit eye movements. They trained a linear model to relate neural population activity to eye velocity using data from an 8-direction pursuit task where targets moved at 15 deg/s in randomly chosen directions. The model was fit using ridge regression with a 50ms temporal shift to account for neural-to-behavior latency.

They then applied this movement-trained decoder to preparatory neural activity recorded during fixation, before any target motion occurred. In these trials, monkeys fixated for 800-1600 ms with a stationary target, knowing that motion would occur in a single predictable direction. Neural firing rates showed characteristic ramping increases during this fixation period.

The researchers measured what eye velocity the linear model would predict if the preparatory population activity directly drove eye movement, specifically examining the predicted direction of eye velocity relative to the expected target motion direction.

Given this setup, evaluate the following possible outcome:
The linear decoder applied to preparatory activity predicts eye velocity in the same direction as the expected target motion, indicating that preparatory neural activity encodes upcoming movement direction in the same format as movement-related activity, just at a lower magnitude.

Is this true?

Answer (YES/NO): YES